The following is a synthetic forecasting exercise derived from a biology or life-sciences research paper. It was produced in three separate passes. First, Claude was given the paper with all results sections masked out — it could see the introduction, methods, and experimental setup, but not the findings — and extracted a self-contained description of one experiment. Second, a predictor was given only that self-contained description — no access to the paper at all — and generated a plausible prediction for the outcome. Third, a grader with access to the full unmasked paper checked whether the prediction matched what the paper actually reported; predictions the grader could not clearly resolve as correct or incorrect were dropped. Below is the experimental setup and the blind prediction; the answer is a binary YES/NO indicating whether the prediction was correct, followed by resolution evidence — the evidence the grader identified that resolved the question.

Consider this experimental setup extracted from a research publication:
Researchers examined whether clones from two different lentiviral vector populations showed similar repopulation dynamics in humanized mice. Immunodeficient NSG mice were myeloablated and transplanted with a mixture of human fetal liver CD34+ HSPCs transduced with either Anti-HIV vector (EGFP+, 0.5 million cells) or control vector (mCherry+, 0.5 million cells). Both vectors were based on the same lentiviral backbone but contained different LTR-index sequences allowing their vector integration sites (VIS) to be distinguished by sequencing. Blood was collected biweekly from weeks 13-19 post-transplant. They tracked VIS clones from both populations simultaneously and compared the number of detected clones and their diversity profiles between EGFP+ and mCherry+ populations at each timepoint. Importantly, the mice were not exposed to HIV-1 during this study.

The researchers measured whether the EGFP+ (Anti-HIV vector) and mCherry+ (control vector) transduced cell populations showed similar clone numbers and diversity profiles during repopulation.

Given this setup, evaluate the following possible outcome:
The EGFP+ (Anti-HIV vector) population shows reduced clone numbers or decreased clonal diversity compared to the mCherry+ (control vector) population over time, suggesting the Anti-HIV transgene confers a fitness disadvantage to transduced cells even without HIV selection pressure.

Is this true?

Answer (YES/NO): NO